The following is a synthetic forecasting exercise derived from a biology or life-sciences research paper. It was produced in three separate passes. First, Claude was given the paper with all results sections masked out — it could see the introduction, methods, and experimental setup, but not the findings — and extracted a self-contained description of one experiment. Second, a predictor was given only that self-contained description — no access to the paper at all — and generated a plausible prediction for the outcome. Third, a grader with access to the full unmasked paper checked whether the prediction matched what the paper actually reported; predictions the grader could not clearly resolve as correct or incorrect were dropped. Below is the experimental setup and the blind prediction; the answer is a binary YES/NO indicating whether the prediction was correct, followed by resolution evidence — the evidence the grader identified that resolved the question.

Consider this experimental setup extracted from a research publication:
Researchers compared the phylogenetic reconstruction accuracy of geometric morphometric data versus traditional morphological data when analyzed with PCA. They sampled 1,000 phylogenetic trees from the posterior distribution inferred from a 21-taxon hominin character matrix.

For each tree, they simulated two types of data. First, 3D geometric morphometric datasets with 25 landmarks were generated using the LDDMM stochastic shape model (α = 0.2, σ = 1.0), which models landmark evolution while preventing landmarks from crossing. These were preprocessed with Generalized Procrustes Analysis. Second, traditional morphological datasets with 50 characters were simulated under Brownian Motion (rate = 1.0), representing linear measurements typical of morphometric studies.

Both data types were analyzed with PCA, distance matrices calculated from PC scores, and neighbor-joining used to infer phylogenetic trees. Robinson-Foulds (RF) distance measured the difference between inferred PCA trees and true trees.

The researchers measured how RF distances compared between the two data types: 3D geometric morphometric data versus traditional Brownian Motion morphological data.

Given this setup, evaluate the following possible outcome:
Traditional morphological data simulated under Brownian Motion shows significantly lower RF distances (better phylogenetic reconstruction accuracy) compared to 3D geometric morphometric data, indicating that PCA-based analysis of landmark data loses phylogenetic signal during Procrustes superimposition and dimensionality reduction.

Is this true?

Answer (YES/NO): YES